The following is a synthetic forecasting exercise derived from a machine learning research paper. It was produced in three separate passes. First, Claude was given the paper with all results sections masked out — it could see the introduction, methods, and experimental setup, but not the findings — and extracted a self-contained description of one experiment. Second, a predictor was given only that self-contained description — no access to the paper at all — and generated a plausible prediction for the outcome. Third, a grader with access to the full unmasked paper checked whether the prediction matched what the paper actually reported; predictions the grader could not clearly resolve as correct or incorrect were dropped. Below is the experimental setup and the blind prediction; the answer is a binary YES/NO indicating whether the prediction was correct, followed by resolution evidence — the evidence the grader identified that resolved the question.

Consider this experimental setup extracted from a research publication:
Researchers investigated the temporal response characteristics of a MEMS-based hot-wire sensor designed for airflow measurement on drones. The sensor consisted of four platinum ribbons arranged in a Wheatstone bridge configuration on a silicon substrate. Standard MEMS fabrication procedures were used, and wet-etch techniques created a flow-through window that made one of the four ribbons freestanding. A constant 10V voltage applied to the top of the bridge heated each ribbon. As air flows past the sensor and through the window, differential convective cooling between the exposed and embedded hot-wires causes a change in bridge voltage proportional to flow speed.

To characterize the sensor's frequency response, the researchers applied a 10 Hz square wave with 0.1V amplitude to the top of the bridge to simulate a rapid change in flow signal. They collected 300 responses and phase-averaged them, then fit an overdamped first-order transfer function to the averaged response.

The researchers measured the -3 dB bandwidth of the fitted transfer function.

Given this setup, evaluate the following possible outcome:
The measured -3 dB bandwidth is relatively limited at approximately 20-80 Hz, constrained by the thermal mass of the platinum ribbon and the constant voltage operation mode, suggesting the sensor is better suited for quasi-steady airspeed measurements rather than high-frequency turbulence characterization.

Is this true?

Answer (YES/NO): NO